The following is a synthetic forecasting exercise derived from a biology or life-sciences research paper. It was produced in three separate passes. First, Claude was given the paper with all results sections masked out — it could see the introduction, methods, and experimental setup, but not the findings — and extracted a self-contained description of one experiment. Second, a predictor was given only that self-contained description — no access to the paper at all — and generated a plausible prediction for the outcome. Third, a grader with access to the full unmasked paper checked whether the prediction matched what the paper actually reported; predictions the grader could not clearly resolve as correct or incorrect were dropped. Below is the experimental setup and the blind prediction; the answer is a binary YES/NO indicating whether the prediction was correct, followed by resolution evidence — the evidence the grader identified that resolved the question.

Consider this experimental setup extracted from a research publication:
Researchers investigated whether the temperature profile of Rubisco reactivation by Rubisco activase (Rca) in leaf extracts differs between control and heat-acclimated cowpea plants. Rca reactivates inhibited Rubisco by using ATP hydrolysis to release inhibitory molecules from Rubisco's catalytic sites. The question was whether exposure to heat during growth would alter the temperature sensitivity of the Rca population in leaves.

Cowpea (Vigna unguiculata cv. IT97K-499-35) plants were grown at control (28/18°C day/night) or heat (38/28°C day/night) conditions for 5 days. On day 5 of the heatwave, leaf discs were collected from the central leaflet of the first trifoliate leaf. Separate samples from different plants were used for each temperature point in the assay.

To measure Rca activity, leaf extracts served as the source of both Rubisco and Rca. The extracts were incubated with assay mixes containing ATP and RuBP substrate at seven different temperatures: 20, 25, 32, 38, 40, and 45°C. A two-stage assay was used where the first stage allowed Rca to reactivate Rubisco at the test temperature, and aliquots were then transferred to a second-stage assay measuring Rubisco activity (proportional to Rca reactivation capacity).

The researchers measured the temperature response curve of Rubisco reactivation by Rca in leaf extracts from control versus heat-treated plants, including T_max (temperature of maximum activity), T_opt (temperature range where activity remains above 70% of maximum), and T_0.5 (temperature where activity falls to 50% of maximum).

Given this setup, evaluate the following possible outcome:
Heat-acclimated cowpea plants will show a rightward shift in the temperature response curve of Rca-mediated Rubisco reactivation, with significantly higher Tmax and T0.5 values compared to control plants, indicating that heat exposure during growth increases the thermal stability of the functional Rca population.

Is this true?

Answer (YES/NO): NO